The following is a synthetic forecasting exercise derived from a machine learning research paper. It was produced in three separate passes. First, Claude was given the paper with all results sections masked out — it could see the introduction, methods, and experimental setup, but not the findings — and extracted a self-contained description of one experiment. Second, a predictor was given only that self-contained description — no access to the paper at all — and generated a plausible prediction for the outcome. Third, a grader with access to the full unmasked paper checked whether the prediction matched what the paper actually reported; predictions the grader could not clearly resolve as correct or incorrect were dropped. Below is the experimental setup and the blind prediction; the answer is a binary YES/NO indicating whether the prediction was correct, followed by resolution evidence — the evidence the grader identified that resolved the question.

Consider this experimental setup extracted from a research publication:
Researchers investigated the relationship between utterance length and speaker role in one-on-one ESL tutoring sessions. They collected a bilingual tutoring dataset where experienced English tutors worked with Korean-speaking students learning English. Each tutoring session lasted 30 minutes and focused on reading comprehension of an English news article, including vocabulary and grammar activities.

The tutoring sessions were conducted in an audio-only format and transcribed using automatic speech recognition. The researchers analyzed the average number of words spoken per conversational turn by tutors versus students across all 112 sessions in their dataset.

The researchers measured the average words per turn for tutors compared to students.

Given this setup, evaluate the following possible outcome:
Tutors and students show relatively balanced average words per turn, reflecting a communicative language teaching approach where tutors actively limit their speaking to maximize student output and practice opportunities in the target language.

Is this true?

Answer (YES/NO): NO